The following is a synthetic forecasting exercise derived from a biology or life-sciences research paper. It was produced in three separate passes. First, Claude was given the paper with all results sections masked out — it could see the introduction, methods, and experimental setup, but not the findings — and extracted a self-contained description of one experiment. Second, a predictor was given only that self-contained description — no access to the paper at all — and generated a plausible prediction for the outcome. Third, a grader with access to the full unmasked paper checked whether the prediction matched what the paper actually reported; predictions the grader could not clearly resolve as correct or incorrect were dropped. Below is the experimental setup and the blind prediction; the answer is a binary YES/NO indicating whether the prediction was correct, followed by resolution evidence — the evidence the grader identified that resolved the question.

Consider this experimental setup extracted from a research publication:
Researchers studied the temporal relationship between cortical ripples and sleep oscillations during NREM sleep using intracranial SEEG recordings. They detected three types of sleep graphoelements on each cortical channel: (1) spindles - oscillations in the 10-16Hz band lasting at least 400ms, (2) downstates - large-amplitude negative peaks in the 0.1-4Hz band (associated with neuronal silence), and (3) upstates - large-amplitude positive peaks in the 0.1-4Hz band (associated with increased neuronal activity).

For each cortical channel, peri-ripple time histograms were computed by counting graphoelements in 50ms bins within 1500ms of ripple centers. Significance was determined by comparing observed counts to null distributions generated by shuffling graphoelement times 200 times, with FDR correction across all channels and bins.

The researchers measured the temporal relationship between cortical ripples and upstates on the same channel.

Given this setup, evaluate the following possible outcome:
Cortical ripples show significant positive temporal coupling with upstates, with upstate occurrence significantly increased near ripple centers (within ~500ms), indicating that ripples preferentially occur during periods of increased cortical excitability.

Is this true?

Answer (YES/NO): YES